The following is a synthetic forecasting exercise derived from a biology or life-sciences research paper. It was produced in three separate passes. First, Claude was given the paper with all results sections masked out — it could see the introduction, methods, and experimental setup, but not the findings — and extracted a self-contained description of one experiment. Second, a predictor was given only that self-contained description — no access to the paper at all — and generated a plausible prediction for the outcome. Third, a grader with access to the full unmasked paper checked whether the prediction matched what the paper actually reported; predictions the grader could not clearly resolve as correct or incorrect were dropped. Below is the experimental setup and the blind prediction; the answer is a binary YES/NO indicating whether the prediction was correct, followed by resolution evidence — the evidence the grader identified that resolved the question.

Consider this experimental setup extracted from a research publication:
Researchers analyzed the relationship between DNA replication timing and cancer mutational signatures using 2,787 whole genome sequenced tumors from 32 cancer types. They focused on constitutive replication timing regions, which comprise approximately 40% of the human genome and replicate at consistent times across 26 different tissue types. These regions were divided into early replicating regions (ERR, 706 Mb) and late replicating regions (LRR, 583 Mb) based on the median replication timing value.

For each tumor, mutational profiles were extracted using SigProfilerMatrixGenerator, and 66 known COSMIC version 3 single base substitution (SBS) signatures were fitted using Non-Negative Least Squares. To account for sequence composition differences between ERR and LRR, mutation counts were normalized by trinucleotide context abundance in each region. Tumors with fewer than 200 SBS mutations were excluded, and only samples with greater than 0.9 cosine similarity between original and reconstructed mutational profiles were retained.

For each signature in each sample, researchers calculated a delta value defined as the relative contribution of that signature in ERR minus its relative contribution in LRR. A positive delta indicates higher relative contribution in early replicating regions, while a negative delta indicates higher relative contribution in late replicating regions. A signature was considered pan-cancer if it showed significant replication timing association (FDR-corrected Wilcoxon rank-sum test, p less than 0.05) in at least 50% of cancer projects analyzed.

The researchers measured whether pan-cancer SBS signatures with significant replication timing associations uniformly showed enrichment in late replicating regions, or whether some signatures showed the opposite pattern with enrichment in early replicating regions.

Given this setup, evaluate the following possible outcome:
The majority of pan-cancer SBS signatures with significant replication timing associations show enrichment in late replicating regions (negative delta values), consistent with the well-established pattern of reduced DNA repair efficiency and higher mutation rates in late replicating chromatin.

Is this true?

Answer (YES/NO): NO